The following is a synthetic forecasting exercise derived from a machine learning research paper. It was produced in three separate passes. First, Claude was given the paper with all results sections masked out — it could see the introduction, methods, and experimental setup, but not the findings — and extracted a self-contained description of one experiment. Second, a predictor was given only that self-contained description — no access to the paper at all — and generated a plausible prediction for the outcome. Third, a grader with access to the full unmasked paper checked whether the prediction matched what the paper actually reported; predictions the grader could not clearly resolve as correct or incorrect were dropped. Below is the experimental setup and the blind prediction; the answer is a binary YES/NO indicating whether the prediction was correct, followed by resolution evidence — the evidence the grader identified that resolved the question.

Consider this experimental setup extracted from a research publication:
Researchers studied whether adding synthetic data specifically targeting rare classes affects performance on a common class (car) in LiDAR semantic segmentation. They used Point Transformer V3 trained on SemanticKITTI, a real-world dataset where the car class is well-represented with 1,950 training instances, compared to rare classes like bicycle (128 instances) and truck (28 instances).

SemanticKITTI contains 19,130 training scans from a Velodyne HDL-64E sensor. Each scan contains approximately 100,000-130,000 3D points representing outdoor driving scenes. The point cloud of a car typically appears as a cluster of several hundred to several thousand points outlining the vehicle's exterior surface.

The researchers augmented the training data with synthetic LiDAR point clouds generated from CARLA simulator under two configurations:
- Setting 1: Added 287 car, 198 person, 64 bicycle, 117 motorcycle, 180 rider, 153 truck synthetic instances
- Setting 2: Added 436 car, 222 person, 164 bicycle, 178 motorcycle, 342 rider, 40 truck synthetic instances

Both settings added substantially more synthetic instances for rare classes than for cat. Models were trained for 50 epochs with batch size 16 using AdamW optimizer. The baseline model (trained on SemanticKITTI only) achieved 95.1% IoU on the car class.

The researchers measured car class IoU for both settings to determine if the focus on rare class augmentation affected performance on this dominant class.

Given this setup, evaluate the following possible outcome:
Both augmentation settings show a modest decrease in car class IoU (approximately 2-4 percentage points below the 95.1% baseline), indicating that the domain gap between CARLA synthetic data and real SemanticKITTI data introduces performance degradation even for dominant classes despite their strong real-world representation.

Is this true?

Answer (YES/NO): NO